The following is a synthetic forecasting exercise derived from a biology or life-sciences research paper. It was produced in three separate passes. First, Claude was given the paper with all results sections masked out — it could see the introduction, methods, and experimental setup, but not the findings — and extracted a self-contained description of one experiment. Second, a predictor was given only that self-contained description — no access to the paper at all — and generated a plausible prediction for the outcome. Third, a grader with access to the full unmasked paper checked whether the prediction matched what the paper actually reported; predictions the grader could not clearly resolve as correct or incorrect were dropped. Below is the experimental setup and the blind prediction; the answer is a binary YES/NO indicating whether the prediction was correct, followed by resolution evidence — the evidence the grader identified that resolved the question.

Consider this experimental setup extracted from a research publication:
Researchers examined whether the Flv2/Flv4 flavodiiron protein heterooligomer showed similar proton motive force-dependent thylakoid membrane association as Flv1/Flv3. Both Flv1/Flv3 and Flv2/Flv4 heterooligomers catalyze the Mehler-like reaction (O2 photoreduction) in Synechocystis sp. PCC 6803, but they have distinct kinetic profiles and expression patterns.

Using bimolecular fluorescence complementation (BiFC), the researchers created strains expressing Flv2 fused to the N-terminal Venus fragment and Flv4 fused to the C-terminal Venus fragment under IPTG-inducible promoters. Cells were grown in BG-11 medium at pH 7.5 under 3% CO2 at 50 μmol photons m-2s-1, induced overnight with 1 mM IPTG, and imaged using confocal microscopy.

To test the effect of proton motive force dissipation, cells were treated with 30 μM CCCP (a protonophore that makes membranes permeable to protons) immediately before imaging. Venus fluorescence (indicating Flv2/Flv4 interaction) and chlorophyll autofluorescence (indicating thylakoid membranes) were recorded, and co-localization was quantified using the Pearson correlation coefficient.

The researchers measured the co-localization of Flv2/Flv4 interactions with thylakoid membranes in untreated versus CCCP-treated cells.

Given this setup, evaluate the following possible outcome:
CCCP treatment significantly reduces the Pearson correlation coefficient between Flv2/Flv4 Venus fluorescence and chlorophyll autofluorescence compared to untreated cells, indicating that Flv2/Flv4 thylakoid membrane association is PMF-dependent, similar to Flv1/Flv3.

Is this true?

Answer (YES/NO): NO